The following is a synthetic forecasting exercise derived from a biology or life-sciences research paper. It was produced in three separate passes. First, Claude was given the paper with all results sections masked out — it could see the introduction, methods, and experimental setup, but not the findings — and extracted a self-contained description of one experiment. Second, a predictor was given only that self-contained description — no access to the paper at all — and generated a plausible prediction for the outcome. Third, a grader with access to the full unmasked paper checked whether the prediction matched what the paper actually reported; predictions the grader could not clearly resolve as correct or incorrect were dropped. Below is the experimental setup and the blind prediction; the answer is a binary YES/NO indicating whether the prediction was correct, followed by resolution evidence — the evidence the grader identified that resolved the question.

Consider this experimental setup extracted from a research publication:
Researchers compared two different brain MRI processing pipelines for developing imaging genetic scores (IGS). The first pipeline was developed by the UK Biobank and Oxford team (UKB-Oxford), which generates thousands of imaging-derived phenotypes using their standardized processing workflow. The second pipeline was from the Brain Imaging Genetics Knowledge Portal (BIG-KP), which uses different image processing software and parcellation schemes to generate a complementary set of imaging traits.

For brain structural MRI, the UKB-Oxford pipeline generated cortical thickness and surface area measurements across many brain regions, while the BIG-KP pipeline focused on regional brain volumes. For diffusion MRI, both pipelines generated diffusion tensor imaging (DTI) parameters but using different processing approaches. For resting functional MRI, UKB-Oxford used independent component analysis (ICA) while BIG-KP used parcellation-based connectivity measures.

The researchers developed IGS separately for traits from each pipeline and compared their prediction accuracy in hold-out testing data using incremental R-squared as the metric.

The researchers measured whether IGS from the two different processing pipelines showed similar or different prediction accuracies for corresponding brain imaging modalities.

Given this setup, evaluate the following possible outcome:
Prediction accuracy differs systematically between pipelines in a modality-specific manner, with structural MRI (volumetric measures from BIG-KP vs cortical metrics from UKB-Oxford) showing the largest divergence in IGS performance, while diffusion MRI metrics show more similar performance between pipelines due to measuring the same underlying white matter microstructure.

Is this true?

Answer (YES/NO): NO